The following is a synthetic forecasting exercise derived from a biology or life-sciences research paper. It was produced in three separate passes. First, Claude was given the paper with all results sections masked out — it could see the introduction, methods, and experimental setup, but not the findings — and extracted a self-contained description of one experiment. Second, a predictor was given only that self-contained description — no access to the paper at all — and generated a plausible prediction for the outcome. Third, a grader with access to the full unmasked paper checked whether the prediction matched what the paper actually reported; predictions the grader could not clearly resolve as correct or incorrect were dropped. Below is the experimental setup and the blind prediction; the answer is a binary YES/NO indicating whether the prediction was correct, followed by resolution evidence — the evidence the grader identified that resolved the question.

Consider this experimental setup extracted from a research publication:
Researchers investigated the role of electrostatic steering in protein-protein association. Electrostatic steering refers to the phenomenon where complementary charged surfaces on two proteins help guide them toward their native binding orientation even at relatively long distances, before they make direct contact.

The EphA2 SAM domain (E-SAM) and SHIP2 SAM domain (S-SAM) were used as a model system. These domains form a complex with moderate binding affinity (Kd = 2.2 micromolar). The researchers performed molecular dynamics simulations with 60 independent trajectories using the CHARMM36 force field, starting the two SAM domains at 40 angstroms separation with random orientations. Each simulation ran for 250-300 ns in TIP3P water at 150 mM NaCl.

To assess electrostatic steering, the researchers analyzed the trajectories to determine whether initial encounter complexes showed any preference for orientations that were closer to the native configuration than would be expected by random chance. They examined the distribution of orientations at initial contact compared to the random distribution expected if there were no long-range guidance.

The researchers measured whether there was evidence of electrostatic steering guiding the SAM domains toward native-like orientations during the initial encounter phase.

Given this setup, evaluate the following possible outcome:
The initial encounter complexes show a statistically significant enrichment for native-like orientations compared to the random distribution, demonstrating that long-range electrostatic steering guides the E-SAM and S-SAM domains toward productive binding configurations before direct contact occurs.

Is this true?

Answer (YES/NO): YES